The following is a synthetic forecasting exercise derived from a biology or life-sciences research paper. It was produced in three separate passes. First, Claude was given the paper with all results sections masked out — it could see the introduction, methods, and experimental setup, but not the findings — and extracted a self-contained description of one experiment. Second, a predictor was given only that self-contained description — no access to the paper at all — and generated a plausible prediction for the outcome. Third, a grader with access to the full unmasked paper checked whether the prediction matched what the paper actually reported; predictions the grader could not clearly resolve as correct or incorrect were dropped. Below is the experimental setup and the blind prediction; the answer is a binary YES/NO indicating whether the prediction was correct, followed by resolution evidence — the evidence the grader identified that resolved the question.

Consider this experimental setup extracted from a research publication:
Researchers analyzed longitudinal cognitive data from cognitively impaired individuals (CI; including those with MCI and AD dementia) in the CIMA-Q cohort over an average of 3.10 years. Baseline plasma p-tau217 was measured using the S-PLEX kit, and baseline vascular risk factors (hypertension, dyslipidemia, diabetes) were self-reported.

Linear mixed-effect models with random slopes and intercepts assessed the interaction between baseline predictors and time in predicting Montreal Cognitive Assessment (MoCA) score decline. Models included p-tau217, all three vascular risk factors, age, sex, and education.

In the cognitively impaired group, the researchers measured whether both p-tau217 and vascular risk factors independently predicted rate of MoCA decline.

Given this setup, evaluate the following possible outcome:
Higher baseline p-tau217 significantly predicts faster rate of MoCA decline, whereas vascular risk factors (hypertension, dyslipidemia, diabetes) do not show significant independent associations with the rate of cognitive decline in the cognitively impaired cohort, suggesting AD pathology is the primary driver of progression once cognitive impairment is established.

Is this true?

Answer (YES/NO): NO